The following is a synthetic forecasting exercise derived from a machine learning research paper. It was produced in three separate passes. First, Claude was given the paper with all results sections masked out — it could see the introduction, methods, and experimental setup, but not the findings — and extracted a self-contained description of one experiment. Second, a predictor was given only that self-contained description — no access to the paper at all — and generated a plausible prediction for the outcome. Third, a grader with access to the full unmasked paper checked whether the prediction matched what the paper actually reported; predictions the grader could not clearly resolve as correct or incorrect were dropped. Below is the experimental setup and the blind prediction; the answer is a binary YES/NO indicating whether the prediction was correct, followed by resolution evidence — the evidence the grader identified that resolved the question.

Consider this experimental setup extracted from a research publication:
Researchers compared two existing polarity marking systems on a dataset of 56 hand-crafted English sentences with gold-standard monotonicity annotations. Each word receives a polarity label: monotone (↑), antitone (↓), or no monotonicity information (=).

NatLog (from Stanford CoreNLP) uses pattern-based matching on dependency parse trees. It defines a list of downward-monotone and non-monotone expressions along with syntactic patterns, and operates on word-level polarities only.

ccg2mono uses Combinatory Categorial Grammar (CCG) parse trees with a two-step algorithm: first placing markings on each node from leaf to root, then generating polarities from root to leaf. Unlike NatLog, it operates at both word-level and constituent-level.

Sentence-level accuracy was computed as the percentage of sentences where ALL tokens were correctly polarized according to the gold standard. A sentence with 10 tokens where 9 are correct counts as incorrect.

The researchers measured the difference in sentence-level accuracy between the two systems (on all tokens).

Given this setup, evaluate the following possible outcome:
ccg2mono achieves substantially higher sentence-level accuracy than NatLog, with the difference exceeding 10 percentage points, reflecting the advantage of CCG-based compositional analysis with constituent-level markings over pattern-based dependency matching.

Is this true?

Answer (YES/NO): YES